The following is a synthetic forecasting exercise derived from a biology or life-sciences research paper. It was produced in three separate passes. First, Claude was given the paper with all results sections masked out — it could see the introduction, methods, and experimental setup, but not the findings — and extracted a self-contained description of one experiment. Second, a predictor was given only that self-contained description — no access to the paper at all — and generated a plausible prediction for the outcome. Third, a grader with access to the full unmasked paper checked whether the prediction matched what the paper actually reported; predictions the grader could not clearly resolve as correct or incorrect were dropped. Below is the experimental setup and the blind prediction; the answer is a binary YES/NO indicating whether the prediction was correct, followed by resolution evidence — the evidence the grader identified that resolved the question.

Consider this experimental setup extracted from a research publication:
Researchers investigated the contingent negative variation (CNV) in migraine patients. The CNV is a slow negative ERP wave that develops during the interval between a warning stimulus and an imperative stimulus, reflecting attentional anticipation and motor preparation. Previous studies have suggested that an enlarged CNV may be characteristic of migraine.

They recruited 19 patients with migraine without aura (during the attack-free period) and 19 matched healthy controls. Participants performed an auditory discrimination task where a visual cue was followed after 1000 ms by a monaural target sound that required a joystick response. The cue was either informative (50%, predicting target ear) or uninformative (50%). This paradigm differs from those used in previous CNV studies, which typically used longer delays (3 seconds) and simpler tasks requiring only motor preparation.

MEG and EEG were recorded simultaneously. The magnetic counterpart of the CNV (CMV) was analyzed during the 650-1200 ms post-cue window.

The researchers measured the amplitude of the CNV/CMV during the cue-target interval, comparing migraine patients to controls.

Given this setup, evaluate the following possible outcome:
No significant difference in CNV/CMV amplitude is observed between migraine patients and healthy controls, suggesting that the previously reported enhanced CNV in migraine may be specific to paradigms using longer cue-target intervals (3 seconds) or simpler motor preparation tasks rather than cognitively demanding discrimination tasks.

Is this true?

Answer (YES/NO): YES